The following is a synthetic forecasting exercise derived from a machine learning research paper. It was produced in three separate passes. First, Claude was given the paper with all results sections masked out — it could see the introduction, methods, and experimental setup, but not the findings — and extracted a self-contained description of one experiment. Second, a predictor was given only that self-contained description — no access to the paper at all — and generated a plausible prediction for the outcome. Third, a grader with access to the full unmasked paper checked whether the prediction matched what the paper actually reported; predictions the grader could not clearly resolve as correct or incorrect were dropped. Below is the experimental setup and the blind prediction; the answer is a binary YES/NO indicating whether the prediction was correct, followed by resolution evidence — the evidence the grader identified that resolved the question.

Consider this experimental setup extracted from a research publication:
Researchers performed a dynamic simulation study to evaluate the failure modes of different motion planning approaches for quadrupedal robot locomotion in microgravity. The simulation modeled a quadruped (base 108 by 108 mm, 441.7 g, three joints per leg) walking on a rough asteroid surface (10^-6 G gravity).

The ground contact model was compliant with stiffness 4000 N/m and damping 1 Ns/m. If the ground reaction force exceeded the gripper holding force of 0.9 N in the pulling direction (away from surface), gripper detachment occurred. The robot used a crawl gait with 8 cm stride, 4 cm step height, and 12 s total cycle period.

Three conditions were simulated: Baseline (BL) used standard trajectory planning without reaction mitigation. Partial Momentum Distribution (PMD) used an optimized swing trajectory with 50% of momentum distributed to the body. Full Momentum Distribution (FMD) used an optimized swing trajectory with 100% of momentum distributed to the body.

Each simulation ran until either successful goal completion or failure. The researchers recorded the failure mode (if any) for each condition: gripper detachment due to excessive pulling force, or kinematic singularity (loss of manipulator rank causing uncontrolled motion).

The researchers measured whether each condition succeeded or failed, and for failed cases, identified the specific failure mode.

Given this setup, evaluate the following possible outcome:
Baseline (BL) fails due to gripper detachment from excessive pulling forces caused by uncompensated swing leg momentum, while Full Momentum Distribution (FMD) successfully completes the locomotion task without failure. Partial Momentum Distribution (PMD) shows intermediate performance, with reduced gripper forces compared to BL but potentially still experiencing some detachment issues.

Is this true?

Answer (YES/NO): NO